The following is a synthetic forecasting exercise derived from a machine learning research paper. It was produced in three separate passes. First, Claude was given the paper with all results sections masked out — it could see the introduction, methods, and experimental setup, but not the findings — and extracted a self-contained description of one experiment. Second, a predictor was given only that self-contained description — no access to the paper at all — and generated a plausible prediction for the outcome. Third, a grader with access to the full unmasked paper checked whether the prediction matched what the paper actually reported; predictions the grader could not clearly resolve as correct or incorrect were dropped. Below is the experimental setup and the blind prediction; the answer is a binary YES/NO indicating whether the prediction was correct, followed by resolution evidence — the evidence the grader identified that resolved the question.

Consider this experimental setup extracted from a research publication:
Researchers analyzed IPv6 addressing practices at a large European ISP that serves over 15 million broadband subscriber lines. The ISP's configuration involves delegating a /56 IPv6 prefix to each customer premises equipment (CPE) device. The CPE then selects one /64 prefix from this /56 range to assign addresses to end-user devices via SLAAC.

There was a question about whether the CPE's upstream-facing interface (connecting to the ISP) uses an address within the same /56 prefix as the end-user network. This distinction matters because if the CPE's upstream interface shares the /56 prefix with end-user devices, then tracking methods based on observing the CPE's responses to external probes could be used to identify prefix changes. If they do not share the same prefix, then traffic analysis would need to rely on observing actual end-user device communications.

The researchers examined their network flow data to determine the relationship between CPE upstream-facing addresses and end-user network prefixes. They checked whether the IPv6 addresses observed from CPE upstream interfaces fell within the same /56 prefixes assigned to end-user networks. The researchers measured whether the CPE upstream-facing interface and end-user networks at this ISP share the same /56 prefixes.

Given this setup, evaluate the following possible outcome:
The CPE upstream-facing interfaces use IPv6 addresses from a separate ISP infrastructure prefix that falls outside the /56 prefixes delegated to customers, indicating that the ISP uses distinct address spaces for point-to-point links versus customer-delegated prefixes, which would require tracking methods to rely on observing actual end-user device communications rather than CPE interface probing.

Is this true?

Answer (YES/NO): YES